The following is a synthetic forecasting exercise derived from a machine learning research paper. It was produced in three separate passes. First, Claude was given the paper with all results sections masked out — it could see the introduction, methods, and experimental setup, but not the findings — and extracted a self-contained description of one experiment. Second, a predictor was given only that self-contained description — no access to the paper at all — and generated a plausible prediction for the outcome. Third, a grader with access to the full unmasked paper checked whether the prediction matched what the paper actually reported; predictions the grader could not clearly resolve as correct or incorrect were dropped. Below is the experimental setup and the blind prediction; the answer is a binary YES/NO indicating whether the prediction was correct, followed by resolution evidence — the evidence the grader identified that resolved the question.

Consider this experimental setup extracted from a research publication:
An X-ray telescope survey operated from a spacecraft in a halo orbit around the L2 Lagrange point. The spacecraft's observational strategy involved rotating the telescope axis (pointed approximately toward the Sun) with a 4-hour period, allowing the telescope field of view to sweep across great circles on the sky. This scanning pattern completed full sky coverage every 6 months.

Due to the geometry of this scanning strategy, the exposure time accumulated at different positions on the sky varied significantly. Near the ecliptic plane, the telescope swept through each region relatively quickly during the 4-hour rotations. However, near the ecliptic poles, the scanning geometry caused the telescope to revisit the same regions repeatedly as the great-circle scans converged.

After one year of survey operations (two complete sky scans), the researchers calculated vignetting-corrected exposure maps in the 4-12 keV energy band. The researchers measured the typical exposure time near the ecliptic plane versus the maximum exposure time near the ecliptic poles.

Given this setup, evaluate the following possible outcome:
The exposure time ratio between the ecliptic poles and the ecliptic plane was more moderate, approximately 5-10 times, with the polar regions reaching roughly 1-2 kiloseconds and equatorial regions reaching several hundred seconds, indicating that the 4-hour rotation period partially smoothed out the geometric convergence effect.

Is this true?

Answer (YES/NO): NO